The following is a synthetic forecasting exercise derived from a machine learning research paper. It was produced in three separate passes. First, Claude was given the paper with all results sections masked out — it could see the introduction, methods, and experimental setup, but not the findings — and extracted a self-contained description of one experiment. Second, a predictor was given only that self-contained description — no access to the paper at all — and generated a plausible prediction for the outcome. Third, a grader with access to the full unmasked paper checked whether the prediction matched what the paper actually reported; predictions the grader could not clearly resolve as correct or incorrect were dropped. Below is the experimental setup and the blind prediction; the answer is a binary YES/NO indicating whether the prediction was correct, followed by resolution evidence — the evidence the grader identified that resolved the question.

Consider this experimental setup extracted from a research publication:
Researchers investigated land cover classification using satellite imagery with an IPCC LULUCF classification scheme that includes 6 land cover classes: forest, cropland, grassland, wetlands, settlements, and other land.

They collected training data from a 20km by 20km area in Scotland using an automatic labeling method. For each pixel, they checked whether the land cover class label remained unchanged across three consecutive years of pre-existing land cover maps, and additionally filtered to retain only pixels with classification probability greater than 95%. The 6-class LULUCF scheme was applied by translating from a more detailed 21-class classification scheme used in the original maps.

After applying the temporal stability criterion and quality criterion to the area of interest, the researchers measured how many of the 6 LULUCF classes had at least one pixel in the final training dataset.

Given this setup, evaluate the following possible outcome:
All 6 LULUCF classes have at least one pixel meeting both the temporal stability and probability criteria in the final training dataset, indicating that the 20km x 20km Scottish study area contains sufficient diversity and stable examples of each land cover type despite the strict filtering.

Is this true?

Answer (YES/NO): NO